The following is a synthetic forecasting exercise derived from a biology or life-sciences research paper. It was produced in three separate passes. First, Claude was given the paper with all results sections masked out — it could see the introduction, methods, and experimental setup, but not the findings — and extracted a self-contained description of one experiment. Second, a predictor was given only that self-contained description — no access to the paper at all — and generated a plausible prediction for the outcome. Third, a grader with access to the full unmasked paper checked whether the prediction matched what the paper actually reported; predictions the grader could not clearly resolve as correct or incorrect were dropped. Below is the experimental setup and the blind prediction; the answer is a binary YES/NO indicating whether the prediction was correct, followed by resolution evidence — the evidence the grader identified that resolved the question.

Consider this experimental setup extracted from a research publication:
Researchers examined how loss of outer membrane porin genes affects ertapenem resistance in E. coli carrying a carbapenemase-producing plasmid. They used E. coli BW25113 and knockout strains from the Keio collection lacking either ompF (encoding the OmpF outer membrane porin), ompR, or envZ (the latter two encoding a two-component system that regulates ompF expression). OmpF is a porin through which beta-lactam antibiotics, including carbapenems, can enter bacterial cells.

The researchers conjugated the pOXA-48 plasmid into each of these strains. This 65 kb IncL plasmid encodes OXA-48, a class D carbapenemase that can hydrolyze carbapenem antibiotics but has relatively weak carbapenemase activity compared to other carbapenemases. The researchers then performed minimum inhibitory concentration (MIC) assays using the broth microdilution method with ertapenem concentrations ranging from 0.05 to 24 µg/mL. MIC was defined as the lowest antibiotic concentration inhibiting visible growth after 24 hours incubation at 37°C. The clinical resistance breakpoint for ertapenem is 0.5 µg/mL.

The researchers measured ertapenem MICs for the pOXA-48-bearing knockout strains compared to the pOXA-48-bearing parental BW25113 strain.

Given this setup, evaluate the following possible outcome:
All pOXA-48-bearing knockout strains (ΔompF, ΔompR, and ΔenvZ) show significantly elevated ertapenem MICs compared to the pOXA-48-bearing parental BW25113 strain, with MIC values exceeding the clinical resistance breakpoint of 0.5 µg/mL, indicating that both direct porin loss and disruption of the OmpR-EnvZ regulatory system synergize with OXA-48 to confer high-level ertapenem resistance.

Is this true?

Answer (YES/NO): YES